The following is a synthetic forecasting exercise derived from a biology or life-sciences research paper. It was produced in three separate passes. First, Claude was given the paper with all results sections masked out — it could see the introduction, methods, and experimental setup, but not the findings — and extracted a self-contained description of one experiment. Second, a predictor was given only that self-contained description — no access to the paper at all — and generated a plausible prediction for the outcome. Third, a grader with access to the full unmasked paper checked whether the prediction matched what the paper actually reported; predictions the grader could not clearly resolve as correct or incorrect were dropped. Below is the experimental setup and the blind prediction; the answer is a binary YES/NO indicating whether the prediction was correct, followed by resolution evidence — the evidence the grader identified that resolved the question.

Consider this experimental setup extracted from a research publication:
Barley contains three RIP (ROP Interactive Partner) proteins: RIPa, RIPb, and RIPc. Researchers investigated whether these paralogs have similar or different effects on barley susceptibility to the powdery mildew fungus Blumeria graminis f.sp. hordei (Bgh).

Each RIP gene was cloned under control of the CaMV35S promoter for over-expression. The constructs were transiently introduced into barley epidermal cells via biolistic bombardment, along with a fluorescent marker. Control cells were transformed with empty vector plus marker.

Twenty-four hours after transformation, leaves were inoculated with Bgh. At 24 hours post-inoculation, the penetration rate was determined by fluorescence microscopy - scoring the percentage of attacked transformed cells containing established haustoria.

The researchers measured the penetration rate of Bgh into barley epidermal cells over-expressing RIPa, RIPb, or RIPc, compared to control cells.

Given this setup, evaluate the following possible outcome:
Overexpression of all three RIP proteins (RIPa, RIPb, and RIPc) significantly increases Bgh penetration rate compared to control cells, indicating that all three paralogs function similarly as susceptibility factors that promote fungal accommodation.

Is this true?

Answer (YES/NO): NO